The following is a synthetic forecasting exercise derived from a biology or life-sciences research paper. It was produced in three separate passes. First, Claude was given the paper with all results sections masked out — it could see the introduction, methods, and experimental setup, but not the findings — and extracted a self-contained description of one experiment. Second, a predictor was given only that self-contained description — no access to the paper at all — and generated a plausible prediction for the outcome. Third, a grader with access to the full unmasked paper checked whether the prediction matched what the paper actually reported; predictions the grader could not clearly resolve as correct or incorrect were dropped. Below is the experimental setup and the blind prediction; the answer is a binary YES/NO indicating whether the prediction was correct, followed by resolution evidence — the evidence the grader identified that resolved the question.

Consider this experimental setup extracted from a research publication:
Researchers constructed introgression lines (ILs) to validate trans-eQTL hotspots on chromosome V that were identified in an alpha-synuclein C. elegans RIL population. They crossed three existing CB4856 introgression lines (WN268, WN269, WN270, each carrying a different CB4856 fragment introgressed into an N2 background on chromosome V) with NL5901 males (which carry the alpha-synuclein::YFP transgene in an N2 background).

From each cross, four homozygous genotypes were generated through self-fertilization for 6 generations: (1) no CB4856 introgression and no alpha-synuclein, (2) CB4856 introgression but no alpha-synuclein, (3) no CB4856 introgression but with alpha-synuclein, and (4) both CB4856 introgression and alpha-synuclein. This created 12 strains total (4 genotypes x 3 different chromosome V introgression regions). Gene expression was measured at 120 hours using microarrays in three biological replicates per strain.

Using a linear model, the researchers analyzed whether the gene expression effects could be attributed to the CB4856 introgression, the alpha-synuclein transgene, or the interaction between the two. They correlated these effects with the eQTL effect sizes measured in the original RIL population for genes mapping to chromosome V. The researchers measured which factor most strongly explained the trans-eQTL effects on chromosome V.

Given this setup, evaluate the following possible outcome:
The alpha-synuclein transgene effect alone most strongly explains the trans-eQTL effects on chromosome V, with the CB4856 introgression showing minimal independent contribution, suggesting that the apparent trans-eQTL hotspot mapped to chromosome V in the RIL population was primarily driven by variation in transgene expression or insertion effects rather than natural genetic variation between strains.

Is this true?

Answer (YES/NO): NO